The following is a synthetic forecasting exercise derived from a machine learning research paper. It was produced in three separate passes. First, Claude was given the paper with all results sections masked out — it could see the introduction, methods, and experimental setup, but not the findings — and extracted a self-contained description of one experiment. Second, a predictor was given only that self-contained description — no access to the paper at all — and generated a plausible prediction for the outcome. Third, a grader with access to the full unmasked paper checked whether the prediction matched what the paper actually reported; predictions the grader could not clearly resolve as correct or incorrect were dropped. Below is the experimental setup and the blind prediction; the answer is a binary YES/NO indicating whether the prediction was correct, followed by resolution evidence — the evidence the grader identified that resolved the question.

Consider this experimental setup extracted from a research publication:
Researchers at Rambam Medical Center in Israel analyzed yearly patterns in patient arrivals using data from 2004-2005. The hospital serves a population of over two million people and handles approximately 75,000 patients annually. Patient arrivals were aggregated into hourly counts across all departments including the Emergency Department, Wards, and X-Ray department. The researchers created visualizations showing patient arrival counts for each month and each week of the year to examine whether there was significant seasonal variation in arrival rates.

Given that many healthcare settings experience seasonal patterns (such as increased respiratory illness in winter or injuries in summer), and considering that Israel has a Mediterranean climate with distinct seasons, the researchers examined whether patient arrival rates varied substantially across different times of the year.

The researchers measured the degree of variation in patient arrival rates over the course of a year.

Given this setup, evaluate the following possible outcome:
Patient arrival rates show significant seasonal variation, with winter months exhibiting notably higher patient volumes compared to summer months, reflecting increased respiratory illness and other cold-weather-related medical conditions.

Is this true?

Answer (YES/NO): NO